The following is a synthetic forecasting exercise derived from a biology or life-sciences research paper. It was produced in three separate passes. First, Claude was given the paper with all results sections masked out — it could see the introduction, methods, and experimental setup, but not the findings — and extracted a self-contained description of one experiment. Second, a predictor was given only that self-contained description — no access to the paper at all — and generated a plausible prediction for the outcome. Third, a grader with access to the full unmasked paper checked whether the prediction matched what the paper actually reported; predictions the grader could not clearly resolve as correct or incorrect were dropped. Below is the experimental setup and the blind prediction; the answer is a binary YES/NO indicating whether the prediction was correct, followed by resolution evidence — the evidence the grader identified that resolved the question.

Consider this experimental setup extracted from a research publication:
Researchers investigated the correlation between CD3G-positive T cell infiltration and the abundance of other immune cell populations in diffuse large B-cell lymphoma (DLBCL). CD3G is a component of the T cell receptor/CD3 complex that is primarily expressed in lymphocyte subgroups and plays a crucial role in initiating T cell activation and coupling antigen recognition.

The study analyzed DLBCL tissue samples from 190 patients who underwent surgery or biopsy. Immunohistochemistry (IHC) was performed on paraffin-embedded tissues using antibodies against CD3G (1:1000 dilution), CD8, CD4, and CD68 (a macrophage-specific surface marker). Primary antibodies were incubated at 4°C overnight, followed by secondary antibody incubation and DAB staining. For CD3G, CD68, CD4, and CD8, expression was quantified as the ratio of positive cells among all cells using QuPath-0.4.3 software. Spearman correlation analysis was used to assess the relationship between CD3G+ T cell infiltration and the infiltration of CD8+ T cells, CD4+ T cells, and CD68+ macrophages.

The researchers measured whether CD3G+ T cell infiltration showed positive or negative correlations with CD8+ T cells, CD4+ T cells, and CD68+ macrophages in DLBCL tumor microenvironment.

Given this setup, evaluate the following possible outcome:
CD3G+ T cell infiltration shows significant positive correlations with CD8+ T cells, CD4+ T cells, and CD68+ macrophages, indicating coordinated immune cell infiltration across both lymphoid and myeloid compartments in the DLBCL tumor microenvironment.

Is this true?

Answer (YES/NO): YES